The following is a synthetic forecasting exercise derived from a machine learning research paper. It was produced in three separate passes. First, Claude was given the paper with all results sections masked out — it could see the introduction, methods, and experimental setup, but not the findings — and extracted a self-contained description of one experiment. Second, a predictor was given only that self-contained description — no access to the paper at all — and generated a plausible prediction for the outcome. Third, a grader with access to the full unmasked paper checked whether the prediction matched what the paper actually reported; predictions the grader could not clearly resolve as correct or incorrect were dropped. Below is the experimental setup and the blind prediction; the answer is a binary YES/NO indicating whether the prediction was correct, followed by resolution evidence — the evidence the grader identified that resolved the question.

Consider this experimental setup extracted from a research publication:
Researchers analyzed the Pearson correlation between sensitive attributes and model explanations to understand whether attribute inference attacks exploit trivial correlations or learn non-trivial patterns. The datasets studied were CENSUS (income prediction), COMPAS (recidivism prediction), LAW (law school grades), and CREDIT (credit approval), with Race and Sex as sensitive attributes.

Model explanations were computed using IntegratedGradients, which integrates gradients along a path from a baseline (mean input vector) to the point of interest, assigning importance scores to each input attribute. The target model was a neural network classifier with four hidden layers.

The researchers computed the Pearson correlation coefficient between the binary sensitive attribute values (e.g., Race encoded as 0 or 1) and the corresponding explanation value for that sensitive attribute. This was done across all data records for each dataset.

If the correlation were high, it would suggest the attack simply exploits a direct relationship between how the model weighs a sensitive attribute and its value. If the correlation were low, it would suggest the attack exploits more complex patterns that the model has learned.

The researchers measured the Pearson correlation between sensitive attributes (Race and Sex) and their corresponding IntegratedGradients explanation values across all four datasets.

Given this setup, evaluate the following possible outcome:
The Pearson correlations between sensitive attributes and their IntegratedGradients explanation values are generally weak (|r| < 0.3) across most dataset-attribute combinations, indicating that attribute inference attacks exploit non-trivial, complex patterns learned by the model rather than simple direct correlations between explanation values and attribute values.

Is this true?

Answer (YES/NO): YES